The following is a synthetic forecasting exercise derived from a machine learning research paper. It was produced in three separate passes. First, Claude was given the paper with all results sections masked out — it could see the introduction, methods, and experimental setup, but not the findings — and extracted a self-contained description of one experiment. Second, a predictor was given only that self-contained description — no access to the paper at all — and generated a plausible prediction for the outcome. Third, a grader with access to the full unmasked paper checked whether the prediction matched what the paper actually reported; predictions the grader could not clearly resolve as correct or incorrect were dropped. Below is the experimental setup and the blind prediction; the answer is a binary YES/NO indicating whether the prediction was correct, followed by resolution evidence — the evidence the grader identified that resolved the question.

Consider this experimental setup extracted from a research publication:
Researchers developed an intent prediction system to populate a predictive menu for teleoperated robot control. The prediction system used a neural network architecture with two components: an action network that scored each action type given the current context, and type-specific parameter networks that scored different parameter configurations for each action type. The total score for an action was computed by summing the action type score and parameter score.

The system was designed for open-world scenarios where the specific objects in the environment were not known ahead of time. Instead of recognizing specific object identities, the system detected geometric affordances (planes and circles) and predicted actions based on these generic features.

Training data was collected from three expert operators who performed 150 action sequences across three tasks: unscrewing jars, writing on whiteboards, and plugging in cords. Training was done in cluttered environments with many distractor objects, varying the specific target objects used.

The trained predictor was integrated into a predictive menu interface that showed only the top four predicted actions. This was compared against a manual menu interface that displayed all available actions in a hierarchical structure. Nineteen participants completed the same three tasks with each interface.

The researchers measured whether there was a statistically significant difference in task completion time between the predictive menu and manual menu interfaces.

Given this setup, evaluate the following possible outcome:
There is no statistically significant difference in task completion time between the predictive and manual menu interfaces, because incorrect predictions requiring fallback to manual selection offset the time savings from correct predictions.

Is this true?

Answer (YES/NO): YES